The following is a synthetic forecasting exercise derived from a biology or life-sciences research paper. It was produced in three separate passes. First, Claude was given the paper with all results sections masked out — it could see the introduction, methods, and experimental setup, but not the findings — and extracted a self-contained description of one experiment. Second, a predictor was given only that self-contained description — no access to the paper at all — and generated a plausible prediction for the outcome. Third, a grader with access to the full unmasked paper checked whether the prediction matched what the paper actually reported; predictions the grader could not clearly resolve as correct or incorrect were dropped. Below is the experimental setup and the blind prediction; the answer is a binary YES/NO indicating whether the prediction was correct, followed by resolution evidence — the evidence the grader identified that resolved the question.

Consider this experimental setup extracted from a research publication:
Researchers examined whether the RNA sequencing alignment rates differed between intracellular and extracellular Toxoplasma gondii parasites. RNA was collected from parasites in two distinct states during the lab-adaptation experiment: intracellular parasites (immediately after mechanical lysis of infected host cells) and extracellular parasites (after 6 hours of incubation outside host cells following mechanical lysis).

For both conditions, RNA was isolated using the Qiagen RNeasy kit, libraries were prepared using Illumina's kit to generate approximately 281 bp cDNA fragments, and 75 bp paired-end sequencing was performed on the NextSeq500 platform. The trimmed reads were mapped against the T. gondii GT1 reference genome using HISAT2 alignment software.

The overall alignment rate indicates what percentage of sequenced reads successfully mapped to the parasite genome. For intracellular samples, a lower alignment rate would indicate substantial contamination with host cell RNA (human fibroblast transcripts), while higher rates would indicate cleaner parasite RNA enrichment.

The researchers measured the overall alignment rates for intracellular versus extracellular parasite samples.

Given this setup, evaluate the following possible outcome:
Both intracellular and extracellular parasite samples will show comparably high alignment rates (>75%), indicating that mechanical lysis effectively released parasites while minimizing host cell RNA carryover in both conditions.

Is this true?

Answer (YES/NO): NO